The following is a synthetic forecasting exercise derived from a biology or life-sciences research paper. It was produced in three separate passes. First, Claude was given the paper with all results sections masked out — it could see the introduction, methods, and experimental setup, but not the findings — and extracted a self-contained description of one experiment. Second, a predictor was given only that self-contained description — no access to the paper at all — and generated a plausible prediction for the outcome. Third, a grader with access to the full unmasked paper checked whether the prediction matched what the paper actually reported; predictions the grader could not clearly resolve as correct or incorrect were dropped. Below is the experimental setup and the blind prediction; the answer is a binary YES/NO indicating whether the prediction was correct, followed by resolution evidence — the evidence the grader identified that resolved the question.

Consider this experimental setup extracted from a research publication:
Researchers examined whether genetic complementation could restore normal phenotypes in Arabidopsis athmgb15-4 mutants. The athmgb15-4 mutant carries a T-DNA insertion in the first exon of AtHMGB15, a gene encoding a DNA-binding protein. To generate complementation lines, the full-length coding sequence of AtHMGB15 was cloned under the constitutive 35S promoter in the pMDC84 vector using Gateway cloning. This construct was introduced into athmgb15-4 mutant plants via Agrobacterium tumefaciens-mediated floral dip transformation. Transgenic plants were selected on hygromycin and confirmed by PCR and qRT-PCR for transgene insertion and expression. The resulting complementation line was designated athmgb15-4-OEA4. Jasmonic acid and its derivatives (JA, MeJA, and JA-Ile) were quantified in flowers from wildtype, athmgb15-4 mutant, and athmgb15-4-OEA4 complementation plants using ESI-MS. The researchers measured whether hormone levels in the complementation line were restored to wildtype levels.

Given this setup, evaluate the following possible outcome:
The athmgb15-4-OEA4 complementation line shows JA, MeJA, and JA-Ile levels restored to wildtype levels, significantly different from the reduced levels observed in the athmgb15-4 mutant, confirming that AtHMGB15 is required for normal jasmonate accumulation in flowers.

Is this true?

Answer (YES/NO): NO